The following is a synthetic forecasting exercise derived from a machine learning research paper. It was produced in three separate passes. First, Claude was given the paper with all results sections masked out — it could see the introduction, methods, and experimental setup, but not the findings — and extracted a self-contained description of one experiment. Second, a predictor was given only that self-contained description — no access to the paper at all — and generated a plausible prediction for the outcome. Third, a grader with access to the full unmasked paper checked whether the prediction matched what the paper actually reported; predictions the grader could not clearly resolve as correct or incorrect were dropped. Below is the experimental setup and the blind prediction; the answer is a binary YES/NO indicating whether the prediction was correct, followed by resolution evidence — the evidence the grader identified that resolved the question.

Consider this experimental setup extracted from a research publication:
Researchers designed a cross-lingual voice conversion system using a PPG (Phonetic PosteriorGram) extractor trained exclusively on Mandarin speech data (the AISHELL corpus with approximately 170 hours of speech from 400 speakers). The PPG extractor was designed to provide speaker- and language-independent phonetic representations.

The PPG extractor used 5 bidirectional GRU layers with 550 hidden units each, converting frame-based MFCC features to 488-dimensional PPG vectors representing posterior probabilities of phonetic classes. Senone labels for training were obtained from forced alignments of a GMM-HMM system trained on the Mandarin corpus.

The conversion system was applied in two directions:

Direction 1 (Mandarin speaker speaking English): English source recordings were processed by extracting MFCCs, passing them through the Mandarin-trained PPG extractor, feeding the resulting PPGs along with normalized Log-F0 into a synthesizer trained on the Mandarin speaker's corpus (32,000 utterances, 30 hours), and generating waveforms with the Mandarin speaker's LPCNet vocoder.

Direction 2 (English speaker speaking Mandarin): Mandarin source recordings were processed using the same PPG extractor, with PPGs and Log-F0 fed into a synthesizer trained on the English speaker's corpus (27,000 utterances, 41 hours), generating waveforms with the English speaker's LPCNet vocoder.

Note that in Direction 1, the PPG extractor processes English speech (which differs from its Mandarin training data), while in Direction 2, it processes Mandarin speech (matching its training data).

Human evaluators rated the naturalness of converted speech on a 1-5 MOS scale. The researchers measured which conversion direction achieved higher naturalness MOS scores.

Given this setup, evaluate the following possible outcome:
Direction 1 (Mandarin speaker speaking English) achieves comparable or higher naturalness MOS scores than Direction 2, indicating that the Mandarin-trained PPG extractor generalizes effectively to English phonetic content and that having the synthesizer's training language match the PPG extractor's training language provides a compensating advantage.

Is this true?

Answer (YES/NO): NO